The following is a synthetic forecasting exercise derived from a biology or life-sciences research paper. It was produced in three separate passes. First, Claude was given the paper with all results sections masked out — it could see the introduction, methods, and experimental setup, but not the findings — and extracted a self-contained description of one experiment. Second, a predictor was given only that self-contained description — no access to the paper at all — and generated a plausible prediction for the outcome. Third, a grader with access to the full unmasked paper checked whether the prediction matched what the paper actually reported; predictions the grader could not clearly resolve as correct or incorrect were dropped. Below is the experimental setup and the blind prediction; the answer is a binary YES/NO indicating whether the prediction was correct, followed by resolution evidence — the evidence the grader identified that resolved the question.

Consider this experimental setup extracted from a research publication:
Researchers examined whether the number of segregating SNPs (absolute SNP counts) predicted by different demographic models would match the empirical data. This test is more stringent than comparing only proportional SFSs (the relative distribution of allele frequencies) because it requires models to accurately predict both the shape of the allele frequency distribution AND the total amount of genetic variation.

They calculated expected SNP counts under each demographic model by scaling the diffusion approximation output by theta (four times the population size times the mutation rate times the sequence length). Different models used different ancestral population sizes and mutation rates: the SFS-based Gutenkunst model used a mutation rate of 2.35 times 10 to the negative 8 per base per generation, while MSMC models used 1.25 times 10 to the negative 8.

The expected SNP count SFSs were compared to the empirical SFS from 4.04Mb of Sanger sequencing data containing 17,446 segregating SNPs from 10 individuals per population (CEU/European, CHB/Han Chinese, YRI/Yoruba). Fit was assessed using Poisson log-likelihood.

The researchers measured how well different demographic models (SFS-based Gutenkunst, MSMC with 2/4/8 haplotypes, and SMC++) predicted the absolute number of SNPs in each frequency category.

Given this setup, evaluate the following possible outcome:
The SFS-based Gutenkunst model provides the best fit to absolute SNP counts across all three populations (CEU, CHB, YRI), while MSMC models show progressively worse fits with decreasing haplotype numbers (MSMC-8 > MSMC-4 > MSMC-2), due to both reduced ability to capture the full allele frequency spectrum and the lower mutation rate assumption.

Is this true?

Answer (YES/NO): NO